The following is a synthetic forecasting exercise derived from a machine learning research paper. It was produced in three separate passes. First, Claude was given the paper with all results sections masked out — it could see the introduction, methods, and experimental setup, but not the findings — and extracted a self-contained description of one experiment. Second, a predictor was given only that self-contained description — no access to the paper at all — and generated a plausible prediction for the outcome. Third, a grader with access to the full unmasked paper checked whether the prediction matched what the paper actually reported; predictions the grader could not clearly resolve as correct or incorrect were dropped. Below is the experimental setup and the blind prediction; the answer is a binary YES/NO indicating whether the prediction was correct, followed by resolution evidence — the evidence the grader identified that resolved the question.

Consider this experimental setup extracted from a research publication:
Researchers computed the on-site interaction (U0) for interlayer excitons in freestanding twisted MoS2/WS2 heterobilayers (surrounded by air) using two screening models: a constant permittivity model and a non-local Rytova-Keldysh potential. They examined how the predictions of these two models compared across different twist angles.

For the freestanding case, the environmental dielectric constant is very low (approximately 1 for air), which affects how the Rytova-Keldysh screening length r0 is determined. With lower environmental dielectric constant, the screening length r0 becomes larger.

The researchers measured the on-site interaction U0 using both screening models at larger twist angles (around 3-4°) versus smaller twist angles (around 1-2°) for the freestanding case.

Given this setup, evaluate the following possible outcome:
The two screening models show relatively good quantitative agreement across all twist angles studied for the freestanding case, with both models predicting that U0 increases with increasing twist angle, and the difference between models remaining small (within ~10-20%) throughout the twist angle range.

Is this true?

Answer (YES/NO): NO